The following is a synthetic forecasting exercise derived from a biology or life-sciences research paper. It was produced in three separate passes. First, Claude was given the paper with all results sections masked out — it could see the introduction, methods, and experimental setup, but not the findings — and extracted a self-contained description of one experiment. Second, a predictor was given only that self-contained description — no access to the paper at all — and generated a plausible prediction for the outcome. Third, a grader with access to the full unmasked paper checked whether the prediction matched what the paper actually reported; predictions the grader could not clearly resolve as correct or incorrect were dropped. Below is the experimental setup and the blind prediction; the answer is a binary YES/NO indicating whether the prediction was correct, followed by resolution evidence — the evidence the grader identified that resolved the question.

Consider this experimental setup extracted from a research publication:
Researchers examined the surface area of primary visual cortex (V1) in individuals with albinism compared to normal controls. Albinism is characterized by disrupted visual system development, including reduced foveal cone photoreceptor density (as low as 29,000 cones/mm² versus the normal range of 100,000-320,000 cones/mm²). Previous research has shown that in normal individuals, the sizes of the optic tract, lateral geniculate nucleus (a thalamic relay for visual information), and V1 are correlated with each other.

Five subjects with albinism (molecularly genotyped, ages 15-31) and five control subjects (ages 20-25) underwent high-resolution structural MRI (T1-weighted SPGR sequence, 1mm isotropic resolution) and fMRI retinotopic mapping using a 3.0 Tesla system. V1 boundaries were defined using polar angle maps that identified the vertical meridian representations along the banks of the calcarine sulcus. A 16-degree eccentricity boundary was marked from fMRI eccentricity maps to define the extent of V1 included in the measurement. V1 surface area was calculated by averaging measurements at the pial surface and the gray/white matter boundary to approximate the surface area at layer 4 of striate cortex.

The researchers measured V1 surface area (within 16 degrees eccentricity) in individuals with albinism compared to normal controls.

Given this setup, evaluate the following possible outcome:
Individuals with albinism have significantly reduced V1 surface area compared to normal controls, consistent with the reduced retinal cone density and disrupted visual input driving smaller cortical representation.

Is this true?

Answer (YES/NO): NO